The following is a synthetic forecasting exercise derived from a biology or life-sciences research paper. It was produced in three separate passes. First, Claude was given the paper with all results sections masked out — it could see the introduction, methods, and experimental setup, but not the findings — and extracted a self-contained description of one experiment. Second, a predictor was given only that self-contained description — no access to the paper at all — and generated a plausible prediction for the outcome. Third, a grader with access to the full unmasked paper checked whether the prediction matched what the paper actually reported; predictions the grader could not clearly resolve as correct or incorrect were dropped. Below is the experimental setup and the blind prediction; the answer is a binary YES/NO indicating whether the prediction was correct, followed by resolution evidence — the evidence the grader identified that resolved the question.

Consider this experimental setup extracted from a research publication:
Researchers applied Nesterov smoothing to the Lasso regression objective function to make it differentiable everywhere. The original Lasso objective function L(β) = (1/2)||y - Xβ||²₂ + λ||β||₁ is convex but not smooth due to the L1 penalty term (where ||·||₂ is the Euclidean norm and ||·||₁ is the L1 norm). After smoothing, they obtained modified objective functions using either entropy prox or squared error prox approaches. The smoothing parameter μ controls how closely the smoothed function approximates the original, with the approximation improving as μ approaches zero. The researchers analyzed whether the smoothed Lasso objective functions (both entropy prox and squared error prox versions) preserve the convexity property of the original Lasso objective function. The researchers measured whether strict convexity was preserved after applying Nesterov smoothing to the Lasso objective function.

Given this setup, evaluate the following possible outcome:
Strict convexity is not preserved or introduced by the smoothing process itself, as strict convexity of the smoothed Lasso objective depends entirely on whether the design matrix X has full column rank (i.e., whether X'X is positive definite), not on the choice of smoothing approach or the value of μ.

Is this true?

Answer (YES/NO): NO